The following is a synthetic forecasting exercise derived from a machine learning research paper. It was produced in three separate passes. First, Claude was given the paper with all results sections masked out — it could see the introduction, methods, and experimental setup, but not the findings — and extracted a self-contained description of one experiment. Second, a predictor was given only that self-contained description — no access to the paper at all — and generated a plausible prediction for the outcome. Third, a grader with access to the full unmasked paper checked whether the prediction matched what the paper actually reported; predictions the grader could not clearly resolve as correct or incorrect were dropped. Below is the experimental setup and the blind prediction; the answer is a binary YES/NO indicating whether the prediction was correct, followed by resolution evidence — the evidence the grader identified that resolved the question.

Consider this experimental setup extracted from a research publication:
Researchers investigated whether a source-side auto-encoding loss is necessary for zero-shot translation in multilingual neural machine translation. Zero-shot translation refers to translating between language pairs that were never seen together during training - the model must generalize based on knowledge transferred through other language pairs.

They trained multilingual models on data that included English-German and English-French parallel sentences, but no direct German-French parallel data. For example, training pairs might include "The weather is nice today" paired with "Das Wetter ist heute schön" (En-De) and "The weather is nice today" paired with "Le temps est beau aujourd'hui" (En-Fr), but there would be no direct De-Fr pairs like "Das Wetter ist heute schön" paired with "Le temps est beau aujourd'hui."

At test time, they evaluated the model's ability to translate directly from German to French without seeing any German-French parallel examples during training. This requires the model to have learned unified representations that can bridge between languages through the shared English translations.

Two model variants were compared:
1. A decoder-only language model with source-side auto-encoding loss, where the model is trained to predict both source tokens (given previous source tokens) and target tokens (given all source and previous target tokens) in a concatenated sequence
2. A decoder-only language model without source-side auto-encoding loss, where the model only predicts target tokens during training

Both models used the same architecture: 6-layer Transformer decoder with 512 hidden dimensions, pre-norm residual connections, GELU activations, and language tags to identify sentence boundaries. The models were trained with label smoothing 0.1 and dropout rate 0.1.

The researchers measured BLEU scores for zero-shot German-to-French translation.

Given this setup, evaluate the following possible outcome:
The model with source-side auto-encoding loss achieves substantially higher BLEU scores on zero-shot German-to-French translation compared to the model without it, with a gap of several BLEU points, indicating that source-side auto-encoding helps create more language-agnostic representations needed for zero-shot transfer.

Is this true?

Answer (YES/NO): YES